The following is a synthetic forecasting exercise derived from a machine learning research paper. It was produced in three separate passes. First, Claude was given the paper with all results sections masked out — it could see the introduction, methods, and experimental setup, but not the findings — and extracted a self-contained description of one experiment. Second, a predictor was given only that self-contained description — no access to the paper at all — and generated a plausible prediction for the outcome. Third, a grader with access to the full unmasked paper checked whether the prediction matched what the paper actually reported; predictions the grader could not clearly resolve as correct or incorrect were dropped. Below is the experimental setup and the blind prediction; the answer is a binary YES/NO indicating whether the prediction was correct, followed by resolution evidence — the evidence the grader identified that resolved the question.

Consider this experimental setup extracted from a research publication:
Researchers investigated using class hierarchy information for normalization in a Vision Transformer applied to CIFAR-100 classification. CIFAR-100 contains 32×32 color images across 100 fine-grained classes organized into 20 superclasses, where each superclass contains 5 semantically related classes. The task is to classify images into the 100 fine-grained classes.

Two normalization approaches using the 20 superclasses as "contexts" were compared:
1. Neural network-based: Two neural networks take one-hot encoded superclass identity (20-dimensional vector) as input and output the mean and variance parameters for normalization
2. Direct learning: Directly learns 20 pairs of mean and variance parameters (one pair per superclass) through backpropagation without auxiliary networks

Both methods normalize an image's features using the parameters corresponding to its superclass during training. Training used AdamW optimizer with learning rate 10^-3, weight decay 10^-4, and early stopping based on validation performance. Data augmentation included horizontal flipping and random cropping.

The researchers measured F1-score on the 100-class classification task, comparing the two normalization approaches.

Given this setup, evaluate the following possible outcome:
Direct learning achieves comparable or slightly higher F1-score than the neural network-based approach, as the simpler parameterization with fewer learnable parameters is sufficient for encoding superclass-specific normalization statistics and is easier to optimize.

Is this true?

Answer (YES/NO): YES